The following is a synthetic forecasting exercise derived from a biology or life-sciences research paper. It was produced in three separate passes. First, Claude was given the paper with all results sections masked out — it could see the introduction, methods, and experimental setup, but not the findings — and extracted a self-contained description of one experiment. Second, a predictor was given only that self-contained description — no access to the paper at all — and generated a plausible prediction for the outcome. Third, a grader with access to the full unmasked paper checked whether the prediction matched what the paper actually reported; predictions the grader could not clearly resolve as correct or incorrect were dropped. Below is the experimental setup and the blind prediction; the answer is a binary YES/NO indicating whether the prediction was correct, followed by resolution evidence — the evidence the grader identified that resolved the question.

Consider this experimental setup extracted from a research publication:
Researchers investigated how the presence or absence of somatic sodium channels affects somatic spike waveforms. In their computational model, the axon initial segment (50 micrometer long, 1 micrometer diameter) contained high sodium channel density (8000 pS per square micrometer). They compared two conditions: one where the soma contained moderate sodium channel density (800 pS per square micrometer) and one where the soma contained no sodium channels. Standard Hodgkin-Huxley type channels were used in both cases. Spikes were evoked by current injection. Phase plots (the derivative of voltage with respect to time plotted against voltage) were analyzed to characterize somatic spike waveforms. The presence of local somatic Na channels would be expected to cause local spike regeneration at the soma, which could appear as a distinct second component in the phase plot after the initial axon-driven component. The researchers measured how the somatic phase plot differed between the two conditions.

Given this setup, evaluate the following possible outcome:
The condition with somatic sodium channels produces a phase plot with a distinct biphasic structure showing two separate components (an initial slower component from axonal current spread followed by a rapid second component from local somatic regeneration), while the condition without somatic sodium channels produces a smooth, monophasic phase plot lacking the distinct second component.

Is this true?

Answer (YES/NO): NO